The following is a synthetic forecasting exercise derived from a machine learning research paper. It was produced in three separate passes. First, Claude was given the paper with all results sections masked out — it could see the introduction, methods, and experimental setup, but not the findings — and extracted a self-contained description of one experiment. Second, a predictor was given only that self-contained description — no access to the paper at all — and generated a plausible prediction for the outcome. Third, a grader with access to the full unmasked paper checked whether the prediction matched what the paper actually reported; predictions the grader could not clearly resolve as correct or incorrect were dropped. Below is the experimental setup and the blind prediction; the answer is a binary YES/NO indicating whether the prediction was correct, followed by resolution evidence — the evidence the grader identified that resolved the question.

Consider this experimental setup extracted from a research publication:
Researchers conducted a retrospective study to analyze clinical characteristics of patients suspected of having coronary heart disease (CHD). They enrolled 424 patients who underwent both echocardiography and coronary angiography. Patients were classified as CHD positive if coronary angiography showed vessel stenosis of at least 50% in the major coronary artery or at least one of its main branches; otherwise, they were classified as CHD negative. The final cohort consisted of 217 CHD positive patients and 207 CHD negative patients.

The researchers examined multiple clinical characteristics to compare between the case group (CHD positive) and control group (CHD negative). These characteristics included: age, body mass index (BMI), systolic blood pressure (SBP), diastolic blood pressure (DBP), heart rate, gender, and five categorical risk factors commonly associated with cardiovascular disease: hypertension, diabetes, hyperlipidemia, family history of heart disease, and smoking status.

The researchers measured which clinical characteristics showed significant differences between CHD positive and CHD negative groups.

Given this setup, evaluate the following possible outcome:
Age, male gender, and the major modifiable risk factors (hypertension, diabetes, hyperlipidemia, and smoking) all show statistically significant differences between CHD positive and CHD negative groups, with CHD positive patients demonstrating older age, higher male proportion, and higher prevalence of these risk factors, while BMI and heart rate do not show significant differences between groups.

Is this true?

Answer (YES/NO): NO